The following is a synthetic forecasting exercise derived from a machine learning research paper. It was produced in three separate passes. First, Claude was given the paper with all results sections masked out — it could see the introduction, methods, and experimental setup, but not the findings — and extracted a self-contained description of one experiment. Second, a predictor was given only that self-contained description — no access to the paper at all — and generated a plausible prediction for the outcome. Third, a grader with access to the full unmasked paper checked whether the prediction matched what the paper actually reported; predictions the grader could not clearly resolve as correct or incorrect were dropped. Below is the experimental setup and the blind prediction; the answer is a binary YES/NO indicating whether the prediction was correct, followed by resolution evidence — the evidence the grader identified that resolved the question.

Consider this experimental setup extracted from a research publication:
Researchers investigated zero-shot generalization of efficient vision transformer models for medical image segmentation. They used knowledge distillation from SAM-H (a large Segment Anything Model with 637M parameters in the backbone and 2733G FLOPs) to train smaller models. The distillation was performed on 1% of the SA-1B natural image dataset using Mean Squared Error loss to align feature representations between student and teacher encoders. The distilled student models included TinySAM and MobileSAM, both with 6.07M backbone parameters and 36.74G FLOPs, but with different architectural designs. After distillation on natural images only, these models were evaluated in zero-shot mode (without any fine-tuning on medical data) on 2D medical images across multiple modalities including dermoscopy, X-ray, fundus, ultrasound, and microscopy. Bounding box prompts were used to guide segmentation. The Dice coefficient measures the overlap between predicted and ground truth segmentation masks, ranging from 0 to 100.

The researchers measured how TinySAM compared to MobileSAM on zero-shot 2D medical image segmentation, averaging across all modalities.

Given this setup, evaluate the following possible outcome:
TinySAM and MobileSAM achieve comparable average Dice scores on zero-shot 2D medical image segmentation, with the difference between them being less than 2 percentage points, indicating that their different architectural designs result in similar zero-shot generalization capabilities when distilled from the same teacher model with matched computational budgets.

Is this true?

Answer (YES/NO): NO